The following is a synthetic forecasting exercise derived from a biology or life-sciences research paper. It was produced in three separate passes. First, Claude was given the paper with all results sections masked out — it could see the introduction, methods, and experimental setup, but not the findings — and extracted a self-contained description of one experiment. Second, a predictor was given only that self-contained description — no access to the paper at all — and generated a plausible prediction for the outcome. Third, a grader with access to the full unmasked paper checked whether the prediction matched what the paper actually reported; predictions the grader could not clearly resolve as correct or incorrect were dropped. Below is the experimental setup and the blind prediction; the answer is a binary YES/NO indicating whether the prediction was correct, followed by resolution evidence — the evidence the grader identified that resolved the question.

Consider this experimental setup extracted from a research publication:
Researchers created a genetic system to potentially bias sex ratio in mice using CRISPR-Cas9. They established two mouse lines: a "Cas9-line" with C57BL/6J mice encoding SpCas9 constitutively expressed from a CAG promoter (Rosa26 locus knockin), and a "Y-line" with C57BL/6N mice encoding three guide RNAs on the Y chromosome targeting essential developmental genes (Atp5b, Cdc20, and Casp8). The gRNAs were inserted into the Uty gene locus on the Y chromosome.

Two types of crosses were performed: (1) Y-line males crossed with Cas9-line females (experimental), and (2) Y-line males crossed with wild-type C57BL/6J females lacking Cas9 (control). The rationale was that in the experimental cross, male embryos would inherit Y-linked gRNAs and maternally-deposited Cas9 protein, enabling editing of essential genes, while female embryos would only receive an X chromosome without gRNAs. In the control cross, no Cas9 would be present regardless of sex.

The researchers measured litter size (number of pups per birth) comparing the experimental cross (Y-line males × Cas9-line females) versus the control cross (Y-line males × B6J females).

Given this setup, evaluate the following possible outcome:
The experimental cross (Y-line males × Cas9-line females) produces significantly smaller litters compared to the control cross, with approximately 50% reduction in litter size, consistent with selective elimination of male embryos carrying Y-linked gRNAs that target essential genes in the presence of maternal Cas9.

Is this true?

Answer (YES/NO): YES